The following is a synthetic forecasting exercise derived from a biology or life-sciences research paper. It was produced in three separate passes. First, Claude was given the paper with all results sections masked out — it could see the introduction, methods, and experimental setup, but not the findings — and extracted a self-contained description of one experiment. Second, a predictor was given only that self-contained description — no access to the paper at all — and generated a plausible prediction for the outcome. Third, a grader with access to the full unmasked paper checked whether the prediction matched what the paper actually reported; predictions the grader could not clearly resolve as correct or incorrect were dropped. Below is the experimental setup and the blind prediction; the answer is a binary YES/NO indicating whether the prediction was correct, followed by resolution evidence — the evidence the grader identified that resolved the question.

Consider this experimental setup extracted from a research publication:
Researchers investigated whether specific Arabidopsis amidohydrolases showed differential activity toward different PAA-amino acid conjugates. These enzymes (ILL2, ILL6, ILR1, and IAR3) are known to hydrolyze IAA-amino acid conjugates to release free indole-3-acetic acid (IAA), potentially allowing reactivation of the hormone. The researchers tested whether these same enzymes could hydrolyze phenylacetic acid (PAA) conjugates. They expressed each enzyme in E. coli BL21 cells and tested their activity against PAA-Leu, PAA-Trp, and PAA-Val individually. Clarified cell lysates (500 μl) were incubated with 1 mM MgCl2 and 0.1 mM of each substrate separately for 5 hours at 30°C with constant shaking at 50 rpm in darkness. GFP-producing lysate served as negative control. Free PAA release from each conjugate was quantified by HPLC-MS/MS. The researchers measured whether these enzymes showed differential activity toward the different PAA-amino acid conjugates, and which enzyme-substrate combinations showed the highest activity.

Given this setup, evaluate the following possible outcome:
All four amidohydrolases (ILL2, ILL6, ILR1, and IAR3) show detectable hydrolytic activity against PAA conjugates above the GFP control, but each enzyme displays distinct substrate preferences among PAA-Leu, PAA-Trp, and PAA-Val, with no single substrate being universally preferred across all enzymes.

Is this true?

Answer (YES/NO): NO